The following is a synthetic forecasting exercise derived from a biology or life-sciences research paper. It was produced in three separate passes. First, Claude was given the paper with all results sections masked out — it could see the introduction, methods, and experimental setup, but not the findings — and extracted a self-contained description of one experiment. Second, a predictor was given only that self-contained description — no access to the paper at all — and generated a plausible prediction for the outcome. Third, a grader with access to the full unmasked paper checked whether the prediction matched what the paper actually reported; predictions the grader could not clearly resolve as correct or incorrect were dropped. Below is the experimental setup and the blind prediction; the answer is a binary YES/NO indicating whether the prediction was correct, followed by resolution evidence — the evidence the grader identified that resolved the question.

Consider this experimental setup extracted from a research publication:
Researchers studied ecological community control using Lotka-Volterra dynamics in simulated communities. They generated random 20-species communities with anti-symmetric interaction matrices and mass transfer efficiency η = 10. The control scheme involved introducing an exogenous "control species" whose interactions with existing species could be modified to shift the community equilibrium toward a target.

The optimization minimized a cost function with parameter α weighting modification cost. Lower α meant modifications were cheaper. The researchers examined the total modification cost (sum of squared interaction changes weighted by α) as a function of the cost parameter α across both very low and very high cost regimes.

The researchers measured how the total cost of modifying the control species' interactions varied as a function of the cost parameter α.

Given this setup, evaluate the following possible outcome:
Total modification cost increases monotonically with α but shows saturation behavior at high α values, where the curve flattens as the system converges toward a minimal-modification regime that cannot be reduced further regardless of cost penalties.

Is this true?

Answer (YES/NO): NO